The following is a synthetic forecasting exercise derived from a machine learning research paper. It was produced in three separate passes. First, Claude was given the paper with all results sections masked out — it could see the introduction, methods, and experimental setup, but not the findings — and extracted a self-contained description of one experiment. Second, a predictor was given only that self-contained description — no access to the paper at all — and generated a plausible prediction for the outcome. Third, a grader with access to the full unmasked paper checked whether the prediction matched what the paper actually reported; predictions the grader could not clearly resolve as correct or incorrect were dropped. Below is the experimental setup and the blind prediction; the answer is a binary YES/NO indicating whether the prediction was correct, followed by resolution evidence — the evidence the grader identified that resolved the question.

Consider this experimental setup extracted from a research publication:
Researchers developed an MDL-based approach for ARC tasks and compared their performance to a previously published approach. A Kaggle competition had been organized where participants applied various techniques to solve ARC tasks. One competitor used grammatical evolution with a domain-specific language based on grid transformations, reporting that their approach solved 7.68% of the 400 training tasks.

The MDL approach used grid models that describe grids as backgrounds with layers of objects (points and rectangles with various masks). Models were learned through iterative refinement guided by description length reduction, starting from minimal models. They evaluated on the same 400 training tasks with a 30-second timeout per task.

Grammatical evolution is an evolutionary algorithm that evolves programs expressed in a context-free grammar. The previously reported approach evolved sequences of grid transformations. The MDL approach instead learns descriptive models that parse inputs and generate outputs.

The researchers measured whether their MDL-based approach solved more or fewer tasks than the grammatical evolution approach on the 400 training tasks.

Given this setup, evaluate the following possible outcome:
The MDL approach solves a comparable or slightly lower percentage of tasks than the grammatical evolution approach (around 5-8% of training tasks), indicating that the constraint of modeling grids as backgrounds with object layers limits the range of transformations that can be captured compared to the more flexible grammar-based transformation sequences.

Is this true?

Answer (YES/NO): YES